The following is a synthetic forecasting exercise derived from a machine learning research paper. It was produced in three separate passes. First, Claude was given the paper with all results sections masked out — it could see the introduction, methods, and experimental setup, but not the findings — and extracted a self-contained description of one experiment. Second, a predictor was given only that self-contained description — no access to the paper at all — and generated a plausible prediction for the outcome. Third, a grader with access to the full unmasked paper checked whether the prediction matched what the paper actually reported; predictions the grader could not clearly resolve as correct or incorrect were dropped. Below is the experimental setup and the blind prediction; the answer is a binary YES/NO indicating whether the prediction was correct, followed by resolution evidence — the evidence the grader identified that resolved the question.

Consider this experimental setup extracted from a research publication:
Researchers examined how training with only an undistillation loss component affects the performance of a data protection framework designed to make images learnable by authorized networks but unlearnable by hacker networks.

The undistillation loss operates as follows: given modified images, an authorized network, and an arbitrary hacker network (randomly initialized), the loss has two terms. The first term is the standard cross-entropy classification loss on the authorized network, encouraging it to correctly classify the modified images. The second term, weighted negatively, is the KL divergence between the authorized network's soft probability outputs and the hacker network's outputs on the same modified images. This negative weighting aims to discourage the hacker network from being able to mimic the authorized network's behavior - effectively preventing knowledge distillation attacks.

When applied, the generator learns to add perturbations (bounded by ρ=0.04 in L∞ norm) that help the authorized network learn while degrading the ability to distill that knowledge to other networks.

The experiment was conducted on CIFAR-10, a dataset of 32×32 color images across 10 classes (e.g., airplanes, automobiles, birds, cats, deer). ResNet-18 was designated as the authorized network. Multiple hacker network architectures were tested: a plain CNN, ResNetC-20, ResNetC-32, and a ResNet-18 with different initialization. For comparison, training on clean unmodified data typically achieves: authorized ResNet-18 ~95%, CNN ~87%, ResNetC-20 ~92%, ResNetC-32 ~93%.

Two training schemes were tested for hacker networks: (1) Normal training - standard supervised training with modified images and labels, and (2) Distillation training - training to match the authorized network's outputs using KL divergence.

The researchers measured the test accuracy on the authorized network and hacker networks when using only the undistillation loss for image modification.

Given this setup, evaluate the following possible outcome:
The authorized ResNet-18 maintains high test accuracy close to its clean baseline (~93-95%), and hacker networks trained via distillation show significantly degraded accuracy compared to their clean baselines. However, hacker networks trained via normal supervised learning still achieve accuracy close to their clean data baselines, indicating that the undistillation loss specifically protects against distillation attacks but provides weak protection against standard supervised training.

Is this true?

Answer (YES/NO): NO